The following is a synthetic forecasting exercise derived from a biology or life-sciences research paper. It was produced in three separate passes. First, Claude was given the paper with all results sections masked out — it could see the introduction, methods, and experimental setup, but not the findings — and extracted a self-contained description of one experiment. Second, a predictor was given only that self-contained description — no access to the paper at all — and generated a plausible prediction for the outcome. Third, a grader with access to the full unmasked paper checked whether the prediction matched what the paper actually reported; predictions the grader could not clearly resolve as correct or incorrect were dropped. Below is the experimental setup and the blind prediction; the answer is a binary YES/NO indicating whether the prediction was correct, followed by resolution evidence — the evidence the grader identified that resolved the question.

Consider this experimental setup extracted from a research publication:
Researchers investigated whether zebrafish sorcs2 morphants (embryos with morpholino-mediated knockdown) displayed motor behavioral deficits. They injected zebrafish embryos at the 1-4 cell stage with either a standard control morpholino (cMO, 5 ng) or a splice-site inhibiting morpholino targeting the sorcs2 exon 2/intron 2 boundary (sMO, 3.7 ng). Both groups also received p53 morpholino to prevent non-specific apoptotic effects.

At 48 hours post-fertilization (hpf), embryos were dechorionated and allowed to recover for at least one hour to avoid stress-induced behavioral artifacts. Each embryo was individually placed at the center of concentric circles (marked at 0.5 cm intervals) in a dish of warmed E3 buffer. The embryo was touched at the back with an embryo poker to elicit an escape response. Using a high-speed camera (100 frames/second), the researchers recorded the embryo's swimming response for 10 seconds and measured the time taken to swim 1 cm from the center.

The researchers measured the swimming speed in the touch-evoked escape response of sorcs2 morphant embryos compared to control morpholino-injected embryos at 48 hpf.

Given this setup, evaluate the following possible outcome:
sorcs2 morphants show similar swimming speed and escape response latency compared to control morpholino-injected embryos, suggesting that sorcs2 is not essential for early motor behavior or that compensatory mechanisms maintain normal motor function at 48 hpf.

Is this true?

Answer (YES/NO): NO